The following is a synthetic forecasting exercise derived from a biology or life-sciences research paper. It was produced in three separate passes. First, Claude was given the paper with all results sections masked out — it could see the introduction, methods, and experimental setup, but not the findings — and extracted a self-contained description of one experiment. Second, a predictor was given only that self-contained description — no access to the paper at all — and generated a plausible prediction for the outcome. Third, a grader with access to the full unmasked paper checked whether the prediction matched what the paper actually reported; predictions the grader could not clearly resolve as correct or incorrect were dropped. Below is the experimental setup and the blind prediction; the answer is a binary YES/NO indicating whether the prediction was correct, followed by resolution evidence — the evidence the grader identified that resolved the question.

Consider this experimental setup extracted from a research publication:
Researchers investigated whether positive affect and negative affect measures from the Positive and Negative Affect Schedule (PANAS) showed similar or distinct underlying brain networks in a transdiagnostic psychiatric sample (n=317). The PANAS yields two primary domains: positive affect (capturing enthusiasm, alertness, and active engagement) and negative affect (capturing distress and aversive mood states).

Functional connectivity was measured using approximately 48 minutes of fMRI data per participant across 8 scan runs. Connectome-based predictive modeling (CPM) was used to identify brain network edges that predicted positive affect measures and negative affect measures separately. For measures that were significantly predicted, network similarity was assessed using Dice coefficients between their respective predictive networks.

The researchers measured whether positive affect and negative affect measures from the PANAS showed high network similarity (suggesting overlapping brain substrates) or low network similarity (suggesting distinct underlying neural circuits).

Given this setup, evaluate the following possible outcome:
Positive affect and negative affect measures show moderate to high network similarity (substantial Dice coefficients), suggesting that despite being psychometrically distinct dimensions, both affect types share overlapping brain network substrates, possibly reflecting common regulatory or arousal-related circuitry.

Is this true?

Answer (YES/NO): NO